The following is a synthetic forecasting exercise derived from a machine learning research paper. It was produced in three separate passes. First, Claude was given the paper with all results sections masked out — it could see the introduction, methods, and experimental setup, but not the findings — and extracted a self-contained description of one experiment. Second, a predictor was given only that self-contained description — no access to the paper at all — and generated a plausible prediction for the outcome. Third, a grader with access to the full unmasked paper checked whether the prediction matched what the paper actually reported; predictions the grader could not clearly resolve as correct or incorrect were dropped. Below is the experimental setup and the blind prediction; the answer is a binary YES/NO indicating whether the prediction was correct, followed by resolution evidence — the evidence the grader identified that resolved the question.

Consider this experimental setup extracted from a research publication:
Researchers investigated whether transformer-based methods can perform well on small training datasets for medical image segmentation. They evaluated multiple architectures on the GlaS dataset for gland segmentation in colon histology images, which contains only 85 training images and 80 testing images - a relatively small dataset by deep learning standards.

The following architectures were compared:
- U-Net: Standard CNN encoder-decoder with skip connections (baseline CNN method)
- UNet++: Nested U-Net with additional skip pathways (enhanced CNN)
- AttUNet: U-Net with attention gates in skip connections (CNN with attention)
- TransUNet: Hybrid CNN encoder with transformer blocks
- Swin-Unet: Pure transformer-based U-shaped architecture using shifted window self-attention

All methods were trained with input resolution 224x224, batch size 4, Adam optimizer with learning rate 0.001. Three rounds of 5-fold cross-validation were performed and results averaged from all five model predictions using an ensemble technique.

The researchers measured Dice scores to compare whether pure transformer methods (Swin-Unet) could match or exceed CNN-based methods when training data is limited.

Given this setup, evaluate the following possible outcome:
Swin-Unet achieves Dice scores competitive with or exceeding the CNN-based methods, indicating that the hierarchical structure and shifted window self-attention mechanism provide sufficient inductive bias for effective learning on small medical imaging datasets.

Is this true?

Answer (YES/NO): YES